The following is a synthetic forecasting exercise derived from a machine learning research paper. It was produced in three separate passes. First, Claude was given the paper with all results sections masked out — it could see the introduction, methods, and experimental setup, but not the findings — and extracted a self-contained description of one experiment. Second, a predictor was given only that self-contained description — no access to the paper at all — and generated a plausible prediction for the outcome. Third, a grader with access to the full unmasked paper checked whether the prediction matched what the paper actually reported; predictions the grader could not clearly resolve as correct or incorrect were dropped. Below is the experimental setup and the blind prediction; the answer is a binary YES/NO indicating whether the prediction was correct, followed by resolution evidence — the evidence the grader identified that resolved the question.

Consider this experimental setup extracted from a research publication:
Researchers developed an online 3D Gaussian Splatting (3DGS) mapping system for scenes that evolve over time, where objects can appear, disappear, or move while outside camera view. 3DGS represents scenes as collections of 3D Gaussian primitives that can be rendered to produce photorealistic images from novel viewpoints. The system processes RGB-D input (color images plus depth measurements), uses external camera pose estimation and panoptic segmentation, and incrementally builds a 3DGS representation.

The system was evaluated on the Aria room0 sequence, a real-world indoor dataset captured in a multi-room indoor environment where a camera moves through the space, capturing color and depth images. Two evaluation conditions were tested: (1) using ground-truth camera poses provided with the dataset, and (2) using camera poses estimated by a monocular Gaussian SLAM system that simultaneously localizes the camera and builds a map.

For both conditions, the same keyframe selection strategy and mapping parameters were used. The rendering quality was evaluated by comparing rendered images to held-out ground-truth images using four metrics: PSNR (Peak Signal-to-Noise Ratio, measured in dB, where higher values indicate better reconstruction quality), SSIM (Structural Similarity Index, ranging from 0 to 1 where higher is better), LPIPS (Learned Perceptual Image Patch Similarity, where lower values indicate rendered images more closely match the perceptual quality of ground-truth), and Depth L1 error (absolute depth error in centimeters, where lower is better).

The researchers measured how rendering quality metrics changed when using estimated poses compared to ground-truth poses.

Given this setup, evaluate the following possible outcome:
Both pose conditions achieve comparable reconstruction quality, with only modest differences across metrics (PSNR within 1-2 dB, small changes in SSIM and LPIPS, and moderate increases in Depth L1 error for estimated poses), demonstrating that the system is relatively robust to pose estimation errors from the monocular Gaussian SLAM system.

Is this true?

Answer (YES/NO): YES